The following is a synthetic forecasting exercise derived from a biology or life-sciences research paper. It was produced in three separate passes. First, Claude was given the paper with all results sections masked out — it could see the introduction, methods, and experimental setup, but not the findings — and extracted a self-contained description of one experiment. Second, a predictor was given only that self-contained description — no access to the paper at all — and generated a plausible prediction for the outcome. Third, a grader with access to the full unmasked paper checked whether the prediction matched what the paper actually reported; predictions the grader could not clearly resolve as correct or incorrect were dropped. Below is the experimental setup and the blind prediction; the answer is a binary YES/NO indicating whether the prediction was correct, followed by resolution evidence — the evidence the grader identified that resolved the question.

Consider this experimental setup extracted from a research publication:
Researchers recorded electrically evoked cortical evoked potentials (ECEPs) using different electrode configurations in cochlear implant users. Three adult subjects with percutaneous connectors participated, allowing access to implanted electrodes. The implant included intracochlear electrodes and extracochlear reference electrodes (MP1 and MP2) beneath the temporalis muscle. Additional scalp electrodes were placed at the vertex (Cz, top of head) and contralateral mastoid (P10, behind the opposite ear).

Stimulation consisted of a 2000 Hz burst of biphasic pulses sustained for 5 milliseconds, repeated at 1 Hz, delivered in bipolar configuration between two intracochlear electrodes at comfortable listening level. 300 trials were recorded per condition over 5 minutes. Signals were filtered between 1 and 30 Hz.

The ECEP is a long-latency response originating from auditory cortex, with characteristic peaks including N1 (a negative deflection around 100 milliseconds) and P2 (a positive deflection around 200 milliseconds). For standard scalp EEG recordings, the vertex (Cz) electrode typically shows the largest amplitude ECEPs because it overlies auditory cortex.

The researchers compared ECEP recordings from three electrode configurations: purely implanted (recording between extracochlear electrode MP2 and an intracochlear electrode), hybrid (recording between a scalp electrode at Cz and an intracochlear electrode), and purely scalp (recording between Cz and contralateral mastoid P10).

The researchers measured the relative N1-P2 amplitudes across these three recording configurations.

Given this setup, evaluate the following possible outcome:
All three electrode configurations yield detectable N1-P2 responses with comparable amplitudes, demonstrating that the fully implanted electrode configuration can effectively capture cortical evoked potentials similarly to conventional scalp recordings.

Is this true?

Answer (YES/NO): NO